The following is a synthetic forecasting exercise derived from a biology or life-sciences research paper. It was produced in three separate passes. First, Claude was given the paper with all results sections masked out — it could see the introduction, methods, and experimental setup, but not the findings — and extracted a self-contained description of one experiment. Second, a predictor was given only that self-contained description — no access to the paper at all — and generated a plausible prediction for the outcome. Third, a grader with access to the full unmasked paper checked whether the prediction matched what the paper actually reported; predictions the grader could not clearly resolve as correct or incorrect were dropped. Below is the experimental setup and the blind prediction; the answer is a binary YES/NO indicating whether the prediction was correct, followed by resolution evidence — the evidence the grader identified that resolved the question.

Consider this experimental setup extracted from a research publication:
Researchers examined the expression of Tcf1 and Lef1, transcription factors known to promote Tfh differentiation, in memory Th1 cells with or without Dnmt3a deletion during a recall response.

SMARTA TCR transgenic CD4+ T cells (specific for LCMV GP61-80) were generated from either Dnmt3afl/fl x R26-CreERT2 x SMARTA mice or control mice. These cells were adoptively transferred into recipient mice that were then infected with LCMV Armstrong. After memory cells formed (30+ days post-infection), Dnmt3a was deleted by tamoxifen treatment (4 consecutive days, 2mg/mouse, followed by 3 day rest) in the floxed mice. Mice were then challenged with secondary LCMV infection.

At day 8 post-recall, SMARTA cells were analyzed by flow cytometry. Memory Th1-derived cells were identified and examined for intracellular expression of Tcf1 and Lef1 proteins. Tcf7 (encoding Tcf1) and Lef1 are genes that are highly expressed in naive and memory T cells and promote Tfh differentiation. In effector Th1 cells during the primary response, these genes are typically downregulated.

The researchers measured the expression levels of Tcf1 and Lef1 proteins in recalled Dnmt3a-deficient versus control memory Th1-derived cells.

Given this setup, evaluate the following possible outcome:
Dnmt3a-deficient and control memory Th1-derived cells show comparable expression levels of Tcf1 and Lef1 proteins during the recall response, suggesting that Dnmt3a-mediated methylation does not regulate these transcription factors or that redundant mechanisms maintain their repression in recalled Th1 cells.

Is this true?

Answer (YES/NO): NO